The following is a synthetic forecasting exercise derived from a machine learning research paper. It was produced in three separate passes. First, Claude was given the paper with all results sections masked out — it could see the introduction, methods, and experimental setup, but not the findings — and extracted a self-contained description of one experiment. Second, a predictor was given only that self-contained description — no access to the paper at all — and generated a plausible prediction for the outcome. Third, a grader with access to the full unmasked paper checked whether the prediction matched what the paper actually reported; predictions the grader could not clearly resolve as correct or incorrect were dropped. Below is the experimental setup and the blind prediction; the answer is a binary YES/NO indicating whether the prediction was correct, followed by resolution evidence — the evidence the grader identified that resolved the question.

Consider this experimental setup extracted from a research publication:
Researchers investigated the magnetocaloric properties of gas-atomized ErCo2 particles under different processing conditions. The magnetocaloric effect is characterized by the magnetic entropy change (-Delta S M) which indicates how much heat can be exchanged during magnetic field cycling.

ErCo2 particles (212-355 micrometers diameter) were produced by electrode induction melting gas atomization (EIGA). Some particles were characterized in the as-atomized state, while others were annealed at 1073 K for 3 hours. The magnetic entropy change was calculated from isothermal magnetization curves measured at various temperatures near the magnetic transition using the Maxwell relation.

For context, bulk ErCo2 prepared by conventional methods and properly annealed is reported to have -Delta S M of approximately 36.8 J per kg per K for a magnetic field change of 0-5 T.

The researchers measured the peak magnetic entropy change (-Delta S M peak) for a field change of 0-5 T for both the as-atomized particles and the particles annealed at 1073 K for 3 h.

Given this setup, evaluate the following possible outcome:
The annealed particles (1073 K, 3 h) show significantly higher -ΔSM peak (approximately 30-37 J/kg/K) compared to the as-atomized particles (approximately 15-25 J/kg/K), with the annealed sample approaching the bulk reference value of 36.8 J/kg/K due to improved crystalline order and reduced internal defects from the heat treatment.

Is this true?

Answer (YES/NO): NO